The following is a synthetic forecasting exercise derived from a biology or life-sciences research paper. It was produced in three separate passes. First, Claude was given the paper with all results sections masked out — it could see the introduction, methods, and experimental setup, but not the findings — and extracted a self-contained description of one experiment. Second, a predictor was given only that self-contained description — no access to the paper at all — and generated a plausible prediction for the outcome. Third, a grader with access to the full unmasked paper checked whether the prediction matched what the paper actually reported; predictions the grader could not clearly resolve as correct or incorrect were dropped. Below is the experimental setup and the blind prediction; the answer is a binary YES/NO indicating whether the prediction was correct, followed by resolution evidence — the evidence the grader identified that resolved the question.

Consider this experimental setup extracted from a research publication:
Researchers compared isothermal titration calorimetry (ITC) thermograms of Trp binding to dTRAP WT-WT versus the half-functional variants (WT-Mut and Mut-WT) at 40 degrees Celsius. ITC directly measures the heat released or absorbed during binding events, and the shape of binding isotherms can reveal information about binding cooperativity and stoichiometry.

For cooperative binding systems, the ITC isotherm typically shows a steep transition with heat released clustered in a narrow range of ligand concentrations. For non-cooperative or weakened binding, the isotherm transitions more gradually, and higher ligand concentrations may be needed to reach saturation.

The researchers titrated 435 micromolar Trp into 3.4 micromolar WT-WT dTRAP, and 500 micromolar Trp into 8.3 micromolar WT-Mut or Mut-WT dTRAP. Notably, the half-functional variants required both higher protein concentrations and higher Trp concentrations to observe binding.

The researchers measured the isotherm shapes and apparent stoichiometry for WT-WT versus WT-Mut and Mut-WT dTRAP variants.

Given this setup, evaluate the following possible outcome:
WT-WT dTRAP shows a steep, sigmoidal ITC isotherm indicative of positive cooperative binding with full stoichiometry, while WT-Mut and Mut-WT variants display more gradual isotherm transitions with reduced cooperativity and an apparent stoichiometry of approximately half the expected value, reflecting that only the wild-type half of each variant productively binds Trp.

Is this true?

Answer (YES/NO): NO